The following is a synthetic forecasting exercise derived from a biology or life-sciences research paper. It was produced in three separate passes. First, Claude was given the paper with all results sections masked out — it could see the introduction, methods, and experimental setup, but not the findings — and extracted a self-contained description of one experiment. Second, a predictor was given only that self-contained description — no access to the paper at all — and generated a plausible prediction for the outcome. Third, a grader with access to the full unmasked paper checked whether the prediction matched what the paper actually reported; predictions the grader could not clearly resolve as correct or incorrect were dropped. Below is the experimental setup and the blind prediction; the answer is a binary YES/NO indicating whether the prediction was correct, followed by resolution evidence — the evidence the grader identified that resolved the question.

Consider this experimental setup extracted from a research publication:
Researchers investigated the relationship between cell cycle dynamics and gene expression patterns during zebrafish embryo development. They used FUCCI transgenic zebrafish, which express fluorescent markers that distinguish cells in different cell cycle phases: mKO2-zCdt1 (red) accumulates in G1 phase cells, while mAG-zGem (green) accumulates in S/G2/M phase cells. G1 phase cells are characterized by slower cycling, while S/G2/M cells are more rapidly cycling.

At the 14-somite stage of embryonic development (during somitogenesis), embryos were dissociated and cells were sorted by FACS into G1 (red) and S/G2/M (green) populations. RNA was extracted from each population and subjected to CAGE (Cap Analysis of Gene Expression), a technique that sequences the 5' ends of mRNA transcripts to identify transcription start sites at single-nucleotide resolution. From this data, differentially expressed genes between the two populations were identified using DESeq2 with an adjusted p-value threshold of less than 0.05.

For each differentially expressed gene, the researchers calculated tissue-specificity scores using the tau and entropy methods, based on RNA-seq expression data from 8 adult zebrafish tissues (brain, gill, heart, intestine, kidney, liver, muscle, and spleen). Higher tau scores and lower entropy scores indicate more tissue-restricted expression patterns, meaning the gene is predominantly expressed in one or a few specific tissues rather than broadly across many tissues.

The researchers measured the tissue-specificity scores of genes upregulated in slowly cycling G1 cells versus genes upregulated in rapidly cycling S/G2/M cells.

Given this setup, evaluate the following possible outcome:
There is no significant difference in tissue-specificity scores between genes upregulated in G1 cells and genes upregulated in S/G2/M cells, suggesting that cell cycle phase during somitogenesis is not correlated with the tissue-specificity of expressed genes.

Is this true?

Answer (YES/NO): NO